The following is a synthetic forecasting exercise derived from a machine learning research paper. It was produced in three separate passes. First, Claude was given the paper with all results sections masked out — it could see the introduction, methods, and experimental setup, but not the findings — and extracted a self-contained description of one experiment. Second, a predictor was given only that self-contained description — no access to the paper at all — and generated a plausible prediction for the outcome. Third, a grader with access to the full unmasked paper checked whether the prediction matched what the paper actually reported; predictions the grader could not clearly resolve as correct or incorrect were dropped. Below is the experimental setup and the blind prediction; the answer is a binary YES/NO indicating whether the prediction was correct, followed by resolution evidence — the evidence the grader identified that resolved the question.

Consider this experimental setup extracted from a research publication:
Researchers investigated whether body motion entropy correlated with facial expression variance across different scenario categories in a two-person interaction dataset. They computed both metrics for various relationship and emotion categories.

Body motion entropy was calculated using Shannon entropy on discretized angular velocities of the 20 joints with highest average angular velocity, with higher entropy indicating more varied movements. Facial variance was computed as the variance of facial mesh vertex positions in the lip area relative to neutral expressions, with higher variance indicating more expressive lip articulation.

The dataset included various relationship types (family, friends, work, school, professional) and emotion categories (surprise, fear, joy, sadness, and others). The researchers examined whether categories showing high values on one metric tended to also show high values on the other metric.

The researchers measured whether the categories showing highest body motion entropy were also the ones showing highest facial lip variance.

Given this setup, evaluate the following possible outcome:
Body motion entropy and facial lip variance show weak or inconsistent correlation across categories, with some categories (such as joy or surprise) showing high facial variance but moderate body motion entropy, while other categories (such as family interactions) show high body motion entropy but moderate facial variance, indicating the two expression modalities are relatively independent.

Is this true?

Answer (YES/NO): NO